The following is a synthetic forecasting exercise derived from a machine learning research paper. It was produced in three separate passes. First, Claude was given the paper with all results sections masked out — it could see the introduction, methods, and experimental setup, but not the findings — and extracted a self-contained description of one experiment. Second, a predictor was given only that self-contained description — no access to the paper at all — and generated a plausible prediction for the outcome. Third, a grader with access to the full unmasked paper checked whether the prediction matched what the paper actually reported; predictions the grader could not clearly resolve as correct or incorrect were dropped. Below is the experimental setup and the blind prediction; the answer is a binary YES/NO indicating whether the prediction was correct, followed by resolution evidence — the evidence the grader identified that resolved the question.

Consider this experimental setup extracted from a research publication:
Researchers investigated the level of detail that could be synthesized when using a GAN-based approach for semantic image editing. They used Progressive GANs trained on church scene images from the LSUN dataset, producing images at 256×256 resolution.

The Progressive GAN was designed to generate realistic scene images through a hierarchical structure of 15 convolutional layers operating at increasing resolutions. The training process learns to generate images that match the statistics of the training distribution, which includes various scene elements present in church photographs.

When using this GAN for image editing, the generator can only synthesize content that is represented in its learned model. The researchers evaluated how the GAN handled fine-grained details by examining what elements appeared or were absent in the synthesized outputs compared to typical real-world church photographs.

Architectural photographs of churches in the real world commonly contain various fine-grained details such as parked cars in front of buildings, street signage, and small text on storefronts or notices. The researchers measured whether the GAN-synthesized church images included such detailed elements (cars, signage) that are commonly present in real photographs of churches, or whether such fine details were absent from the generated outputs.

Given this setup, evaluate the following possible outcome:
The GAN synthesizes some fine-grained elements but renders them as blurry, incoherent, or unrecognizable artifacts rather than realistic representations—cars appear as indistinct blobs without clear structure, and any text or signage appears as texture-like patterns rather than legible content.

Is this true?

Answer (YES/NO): NO